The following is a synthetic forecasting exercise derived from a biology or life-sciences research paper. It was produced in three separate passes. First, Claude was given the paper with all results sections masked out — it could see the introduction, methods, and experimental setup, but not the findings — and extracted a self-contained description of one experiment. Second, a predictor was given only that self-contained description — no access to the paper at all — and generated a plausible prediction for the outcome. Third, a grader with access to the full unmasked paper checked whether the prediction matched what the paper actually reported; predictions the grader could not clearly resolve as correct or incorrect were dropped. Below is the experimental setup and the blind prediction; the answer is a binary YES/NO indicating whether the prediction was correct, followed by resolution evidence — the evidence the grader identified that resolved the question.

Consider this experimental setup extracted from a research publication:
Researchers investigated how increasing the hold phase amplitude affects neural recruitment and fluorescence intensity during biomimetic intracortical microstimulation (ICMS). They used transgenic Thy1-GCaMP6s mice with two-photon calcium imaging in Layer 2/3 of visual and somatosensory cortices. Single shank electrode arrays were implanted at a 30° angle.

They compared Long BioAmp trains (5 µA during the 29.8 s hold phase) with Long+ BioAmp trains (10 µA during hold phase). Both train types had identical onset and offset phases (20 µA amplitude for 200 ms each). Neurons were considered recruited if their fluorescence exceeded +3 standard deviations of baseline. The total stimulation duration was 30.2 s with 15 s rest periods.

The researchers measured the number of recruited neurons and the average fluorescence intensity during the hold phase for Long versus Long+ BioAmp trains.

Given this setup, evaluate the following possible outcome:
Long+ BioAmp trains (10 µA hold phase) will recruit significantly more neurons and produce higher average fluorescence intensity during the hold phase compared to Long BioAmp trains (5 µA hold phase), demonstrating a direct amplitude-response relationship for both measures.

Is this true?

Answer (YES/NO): YES